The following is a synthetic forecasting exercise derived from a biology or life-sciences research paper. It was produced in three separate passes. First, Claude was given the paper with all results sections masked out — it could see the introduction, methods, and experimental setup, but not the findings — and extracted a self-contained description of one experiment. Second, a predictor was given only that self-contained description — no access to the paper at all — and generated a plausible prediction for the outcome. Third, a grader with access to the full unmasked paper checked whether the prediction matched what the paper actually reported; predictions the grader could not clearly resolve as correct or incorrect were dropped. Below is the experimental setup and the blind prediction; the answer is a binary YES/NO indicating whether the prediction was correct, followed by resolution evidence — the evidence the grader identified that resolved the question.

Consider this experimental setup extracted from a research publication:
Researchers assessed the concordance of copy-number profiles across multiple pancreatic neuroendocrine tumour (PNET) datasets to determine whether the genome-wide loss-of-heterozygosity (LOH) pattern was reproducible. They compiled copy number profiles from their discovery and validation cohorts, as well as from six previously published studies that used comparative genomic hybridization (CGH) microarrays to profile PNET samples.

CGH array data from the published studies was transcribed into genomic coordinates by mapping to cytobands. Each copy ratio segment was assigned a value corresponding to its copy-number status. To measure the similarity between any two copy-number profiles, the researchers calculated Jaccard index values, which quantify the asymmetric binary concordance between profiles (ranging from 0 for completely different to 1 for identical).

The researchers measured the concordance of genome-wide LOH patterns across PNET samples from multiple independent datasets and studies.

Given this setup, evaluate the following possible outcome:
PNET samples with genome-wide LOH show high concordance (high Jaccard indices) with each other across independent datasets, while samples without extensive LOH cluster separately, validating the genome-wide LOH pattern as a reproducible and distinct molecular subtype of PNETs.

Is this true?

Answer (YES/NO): YES